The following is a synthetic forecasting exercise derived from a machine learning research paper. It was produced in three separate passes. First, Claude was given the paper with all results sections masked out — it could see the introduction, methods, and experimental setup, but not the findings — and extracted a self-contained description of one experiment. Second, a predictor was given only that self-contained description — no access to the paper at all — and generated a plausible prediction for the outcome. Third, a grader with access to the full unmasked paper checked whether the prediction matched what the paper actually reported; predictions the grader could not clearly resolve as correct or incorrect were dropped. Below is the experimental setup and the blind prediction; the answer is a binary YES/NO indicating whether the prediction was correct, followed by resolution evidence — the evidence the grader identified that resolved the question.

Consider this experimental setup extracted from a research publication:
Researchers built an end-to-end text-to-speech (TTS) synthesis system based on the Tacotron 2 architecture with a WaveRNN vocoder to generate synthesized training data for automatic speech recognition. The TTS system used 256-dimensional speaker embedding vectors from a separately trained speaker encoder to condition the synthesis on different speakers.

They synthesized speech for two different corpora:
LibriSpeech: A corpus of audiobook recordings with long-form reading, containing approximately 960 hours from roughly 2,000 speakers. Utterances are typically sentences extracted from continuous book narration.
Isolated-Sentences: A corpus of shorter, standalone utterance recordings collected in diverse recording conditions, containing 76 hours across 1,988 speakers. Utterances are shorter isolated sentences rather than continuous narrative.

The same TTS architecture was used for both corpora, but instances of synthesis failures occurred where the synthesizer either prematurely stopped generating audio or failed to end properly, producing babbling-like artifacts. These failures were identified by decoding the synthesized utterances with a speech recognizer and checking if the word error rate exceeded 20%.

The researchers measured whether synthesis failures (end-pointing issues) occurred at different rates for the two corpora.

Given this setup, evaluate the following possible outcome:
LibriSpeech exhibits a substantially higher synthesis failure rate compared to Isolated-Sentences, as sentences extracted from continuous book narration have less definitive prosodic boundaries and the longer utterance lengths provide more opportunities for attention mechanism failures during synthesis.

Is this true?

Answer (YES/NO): YES